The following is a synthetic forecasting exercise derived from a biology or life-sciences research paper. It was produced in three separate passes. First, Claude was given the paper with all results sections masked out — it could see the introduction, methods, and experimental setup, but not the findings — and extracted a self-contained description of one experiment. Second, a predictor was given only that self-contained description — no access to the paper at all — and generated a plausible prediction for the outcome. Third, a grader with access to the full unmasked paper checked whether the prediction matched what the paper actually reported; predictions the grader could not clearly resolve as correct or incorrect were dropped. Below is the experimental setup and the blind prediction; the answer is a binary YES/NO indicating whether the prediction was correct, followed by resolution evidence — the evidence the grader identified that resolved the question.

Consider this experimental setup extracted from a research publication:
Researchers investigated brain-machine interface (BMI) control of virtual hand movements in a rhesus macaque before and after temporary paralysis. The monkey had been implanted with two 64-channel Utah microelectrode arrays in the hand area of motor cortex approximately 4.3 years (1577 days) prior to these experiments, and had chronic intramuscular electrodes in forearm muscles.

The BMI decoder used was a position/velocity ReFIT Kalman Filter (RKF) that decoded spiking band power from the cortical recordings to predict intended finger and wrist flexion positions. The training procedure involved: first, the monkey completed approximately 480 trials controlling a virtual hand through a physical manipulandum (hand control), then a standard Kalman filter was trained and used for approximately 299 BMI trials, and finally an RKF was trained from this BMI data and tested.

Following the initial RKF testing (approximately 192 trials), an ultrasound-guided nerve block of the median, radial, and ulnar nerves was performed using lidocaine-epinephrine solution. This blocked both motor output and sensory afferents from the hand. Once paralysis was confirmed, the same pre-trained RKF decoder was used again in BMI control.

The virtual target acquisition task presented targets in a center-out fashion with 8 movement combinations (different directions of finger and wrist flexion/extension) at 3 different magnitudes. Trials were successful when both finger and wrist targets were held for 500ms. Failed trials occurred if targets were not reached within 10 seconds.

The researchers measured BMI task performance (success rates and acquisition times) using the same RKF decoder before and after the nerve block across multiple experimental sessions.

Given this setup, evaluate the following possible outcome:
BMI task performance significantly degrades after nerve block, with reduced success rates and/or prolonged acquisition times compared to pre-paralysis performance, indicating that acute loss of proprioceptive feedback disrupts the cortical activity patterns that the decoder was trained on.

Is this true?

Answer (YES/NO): YES